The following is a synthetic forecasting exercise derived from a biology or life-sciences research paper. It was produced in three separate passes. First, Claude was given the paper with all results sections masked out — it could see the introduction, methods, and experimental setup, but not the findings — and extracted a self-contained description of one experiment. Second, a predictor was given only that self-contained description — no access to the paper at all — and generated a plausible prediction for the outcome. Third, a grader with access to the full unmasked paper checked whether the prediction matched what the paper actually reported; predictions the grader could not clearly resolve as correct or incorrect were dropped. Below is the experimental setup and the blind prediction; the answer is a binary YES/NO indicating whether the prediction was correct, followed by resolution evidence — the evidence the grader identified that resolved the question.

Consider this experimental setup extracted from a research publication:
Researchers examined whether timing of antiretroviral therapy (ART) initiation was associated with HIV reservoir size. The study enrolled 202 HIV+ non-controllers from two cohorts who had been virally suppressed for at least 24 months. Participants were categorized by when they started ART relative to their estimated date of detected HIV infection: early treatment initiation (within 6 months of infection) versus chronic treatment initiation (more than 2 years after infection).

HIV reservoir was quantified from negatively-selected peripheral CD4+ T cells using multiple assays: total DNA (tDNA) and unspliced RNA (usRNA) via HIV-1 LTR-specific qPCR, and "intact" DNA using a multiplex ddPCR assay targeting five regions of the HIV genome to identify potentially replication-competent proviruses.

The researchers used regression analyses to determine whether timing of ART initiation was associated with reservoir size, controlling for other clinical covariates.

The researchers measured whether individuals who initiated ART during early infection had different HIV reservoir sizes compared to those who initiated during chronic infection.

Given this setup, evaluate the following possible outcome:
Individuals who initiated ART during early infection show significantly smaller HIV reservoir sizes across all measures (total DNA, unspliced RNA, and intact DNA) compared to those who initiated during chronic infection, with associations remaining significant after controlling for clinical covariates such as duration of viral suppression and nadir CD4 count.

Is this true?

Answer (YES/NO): YES